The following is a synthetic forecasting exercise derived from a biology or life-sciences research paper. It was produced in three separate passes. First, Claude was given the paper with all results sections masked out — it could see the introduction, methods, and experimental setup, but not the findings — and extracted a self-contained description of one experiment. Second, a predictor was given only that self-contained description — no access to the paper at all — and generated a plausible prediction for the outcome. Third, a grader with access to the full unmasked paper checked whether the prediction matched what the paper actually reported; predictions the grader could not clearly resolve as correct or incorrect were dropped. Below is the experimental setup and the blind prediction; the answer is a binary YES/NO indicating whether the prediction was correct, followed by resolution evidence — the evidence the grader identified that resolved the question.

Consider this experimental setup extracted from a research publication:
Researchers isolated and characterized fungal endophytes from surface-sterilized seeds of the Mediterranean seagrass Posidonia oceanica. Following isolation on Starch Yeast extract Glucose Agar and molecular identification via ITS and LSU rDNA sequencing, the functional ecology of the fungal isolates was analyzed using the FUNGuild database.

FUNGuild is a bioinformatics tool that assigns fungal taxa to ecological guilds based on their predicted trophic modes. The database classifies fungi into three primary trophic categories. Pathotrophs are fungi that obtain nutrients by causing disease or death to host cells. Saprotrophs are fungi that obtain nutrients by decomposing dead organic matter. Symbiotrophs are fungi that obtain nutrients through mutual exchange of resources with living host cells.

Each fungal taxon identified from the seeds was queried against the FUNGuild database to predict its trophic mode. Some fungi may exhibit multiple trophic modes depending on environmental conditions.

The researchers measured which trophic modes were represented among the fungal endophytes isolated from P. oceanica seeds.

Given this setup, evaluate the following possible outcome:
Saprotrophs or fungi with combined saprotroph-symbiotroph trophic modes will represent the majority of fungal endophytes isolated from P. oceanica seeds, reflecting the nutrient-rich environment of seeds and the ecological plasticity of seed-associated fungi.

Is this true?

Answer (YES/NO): NO